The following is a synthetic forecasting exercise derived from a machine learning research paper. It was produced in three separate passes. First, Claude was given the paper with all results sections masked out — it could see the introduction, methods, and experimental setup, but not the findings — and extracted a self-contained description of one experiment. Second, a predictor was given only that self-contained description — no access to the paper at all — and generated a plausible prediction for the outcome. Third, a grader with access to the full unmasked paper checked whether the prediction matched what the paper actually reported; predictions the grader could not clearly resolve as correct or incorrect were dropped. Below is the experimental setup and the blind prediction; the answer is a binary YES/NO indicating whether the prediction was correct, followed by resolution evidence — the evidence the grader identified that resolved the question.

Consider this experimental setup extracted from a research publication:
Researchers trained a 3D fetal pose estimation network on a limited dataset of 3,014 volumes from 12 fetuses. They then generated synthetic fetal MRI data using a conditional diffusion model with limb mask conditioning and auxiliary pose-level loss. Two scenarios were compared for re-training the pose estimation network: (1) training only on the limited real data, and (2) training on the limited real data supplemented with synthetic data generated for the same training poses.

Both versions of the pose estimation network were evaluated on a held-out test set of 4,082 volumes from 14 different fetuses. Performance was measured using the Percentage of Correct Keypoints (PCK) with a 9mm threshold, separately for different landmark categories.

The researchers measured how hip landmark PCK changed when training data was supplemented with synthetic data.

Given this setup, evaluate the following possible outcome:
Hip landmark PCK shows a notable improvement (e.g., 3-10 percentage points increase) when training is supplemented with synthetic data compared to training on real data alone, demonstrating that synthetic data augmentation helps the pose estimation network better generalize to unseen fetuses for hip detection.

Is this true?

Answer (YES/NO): NO